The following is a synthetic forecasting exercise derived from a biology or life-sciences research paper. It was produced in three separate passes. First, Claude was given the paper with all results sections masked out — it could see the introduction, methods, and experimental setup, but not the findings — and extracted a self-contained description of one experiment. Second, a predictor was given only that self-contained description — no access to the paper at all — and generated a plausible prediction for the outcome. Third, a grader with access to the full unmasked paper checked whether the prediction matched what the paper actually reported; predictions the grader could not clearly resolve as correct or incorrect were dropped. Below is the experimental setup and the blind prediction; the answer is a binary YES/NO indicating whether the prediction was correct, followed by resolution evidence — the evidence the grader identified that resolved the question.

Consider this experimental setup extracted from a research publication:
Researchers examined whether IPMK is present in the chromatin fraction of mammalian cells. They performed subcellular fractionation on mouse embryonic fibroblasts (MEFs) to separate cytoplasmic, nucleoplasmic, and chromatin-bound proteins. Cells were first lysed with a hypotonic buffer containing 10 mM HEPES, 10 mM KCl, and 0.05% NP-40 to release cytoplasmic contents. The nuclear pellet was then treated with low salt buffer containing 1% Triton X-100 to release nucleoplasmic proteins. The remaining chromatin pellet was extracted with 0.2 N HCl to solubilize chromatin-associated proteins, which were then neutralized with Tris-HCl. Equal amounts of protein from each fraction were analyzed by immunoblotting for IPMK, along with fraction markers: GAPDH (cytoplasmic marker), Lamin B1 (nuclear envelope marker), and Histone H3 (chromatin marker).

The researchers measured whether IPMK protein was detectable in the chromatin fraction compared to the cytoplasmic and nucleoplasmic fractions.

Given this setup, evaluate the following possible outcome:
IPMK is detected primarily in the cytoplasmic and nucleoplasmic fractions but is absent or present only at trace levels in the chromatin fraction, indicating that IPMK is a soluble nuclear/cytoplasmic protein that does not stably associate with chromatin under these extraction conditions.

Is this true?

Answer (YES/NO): NO